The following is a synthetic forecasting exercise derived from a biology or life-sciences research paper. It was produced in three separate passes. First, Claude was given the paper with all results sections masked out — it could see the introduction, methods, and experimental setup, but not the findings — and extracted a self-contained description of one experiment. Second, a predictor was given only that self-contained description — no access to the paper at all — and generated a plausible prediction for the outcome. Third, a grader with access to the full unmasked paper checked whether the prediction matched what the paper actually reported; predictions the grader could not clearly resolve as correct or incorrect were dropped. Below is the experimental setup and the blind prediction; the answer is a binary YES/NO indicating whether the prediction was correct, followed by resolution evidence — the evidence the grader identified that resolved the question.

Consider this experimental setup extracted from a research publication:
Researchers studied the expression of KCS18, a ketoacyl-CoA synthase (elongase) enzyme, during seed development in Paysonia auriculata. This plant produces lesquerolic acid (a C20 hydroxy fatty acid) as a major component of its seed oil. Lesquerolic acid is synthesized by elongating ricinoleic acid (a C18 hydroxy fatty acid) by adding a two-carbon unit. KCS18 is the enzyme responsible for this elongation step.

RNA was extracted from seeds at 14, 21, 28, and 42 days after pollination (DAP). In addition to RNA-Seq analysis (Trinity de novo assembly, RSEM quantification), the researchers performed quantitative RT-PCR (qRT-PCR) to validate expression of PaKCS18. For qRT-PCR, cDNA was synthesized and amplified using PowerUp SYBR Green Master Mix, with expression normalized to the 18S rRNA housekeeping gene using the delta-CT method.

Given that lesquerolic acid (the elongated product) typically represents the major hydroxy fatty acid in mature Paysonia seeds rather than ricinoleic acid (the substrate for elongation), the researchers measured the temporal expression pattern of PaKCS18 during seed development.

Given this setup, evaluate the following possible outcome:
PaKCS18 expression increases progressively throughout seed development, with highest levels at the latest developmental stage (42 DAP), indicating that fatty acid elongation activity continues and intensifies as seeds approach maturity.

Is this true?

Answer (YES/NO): NO